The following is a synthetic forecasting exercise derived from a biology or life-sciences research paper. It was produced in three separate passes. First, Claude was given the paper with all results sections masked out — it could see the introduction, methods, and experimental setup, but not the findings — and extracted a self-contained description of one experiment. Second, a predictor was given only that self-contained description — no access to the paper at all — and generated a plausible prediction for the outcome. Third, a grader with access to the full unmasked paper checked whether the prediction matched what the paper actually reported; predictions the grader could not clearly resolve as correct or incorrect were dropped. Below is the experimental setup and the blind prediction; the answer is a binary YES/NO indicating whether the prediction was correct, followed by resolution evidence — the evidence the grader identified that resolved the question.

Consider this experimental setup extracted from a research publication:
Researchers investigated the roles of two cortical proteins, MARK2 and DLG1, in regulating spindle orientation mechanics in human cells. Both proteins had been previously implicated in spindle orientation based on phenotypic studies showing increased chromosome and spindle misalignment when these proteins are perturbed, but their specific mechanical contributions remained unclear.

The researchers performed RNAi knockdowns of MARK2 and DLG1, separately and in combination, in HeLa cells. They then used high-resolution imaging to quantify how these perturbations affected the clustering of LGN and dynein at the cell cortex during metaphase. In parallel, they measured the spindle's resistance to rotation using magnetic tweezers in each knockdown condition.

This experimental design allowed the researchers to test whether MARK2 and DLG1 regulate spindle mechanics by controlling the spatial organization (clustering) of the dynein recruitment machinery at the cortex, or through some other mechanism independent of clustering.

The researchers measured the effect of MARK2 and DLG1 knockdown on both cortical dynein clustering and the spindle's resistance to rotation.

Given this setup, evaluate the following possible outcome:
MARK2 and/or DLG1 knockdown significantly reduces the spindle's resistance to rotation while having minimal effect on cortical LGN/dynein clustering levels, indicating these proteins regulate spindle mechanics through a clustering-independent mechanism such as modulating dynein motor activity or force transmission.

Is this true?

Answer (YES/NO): NO